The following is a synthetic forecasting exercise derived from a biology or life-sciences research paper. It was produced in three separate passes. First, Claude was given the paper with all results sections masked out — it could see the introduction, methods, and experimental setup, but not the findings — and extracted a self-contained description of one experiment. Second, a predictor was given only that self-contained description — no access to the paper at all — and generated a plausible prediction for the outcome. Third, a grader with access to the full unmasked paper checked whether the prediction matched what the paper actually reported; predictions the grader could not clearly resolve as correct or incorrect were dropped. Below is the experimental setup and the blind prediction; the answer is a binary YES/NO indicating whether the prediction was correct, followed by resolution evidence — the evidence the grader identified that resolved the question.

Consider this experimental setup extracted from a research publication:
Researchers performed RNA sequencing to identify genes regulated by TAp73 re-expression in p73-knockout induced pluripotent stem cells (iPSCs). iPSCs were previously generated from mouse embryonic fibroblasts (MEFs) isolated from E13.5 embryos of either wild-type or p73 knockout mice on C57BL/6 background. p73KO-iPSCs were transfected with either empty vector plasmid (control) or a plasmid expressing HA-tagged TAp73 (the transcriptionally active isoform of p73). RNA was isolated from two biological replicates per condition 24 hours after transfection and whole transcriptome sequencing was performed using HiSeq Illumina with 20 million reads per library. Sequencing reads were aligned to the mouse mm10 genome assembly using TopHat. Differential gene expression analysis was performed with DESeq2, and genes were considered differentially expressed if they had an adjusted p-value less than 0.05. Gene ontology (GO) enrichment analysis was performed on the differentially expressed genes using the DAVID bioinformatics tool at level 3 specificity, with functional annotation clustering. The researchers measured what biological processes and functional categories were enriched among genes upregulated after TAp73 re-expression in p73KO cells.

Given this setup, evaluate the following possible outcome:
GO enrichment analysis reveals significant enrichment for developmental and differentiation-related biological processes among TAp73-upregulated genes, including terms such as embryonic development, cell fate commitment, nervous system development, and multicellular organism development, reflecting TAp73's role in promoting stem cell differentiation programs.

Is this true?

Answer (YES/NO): NO